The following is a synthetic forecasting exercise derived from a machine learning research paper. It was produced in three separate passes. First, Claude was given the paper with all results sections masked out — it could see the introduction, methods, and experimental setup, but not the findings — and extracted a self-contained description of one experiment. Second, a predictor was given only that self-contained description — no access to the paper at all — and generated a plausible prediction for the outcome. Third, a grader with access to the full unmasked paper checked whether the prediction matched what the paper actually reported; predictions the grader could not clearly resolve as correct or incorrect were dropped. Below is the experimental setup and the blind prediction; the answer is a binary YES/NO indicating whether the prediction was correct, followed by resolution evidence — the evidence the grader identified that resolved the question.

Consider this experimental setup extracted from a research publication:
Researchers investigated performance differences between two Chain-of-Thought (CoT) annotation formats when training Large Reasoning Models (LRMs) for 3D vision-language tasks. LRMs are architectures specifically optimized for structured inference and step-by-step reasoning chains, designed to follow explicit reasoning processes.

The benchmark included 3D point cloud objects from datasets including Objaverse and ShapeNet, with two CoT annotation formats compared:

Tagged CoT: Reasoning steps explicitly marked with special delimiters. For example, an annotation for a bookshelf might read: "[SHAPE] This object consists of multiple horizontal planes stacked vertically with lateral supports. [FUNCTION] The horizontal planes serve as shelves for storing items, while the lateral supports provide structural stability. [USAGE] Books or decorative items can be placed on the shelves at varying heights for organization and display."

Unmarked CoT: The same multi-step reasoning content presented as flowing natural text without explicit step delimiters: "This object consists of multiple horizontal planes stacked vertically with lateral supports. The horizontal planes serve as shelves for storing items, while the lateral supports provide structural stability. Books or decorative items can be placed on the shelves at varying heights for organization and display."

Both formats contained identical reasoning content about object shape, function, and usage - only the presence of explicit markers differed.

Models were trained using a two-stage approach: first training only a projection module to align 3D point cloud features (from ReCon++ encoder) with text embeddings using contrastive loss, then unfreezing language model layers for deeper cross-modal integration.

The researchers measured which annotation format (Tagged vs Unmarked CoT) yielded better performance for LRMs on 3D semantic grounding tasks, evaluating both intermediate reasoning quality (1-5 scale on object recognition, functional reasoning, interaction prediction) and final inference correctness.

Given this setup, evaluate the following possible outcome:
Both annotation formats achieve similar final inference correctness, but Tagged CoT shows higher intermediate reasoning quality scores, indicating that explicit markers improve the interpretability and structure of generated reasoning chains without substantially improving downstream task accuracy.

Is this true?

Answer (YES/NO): NO